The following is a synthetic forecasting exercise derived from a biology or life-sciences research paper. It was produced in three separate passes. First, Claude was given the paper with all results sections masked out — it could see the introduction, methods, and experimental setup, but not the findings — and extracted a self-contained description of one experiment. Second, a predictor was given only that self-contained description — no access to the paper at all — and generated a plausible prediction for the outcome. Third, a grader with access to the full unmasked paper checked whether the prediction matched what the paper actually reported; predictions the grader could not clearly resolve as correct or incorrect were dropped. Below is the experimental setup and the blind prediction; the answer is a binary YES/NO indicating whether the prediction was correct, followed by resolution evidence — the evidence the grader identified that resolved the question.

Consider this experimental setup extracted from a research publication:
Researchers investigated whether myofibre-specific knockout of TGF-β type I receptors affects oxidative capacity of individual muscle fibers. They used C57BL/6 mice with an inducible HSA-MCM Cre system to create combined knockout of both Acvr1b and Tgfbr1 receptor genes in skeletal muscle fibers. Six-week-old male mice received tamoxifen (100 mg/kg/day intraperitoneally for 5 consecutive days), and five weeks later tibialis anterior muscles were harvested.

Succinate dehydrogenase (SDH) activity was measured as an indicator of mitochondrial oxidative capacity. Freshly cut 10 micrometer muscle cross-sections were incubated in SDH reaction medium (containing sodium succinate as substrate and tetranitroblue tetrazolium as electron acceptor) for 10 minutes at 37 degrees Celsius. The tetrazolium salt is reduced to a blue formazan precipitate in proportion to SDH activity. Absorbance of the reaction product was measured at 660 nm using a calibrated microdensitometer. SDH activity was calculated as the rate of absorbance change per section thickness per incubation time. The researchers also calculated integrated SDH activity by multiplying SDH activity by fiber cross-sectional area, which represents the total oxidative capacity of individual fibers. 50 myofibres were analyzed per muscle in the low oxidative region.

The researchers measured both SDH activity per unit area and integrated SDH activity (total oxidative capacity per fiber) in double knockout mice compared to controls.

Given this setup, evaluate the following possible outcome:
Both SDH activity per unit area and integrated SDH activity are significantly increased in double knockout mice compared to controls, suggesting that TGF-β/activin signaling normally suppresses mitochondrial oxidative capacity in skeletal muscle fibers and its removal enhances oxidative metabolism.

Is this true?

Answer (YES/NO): NO